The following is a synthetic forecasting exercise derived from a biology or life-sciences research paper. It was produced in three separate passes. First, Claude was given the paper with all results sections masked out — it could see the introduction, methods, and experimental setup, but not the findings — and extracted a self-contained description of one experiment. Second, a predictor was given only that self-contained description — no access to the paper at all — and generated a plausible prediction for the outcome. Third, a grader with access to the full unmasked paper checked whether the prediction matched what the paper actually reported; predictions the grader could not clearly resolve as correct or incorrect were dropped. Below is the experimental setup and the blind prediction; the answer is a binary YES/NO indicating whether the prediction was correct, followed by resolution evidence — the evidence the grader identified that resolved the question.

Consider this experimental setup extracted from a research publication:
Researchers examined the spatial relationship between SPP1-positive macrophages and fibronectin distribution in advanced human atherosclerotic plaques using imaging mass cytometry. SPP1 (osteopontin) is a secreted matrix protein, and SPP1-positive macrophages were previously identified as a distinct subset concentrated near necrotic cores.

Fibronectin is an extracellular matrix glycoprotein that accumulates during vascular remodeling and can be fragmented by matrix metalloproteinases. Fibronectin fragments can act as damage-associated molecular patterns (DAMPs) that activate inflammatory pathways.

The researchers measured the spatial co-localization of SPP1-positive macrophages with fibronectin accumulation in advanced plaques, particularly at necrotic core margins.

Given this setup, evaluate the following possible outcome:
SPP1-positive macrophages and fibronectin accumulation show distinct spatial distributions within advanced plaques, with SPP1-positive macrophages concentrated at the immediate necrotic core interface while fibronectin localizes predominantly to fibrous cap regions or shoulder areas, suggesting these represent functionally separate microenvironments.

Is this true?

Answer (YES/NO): NO